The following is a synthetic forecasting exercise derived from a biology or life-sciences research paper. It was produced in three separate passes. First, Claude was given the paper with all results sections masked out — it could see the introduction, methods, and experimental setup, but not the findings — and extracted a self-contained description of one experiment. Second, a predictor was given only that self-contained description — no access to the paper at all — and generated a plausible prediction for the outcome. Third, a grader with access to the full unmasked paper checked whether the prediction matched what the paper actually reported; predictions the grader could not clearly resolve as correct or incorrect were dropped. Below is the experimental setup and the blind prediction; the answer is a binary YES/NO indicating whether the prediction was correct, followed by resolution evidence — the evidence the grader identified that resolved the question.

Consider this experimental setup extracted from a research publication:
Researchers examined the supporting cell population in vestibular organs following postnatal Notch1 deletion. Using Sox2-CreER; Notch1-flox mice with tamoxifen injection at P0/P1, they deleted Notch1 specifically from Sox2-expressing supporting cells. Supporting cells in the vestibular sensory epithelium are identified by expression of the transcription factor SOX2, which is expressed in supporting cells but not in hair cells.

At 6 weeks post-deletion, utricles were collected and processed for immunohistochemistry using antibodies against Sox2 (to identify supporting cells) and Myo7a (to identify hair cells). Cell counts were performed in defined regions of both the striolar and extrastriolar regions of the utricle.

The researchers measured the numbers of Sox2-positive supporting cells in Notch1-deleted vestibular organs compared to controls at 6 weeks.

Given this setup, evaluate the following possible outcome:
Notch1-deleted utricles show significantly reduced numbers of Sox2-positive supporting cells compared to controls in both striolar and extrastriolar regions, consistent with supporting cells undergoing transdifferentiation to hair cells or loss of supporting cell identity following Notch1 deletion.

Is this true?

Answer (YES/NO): YES